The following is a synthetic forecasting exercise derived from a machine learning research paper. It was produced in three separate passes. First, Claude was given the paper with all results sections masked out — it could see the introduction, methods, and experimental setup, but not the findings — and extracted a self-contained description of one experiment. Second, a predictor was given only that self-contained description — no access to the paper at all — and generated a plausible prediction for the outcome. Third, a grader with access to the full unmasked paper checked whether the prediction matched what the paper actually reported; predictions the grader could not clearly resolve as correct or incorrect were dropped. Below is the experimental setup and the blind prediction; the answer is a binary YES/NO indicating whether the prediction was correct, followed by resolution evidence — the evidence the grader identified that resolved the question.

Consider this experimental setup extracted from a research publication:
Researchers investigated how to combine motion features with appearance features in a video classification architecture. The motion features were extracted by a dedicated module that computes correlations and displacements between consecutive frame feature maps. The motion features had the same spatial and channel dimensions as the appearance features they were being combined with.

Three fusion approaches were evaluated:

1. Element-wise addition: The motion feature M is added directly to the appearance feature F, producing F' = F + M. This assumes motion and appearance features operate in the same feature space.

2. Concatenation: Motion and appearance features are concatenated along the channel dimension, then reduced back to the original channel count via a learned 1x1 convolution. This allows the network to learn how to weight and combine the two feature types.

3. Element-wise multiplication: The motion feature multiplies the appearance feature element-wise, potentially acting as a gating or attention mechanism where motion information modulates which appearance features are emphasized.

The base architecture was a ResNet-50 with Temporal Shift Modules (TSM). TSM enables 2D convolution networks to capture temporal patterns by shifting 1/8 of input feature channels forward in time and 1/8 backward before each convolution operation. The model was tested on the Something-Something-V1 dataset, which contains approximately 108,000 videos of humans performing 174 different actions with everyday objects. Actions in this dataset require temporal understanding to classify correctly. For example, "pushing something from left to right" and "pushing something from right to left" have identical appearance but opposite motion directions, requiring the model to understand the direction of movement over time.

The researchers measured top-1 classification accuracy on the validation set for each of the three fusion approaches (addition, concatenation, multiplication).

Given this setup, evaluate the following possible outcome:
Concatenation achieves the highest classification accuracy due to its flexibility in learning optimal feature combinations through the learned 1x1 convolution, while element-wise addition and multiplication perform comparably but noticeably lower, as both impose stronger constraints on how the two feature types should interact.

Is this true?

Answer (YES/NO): NO